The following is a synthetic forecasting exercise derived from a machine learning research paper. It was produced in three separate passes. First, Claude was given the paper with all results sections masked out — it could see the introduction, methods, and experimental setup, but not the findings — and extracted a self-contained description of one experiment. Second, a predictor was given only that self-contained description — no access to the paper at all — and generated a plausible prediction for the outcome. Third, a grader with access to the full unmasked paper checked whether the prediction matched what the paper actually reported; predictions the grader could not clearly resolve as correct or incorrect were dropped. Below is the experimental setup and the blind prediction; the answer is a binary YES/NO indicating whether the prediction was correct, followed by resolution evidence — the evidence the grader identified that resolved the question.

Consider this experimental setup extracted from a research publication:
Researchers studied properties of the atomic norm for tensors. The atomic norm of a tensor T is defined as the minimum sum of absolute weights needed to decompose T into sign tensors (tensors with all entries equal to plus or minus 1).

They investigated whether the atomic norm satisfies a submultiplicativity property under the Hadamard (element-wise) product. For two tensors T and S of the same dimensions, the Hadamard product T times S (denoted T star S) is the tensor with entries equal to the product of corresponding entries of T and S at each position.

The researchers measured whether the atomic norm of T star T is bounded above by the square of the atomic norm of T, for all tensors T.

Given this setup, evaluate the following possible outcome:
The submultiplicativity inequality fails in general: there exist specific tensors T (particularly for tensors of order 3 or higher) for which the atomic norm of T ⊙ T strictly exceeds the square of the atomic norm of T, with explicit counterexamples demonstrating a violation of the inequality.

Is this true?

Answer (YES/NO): NO